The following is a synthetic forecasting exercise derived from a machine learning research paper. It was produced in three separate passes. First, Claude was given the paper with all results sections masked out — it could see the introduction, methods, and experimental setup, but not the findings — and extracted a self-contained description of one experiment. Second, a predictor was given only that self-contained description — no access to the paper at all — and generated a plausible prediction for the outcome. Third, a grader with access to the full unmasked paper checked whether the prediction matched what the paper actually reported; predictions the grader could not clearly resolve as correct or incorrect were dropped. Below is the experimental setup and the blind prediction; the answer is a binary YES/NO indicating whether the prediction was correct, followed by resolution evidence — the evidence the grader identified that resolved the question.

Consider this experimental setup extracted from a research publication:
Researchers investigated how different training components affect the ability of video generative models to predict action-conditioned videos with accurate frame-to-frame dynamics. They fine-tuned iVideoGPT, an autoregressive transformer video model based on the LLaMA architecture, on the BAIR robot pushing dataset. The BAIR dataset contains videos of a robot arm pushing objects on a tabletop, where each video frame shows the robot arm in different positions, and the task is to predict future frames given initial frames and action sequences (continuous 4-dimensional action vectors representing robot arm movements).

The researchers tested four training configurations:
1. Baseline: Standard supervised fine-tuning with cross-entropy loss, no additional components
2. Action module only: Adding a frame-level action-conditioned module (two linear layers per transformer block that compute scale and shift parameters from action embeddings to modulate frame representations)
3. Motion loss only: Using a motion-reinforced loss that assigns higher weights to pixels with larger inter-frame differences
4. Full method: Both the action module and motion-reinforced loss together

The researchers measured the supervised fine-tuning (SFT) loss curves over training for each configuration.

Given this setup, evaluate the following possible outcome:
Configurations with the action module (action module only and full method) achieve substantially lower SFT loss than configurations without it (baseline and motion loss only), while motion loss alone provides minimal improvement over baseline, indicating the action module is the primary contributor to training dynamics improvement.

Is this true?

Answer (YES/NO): NO